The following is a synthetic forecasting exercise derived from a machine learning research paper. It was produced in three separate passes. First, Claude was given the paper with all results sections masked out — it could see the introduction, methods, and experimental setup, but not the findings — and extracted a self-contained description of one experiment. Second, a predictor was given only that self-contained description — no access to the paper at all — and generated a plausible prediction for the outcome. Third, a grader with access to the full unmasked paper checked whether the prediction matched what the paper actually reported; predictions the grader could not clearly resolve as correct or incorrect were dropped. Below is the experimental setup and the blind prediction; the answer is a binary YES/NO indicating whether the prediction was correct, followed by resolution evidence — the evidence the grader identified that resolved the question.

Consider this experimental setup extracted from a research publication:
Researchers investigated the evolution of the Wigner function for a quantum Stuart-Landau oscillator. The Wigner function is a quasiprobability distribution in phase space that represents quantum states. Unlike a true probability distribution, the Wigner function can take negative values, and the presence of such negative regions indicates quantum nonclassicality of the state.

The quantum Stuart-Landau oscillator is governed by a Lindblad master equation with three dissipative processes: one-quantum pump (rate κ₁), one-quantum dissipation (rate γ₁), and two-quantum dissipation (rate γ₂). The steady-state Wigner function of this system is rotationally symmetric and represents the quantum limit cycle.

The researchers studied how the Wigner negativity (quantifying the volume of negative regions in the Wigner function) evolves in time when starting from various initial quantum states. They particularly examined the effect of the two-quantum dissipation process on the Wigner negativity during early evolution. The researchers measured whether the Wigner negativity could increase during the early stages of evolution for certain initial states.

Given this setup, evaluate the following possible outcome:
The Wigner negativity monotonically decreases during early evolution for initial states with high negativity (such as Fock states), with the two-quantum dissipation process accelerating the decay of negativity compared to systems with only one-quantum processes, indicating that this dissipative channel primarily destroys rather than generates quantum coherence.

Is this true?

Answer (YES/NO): NO